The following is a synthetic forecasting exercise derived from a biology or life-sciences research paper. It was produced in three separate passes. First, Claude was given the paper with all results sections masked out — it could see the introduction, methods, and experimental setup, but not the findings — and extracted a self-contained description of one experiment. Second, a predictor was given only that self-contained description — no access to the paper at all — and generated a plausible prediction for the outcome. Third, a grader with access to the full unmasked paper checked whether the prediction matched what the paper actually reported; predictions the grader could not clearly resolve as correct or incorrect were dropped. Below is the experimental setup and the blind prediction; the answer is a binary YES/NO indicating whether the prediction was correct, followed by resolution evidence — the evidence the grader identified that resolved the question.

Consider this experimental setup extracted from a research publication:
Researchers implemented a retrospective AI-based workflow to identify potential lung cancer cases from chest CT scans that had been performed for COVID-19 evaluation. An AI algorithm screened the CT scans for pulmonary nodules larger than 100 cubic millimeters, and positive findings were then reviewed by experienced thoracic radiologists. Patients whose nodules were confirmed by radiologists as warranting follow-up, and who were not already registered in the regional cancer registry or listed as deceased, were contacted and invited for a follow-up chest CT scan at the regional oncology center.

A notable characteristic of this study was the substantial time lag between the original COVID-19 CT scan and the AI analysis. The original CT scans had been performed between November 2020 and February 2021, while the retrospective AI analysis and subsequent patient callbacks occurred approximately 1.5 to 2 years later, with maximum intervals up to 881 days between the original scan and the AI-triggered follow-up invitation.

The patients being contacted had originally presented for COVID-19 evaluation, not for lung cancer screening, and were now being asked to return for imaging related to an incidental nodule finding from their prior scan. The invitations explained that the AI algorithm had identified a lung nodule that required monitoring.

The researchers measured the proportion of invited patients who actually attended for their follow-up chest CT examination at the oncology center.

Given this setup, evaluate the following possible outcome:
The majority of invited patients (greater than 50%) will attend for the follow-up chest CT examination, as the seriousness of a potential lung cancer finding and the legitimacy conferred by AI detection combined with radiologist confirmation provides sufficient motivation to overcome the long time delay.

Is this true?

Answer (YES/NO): YES